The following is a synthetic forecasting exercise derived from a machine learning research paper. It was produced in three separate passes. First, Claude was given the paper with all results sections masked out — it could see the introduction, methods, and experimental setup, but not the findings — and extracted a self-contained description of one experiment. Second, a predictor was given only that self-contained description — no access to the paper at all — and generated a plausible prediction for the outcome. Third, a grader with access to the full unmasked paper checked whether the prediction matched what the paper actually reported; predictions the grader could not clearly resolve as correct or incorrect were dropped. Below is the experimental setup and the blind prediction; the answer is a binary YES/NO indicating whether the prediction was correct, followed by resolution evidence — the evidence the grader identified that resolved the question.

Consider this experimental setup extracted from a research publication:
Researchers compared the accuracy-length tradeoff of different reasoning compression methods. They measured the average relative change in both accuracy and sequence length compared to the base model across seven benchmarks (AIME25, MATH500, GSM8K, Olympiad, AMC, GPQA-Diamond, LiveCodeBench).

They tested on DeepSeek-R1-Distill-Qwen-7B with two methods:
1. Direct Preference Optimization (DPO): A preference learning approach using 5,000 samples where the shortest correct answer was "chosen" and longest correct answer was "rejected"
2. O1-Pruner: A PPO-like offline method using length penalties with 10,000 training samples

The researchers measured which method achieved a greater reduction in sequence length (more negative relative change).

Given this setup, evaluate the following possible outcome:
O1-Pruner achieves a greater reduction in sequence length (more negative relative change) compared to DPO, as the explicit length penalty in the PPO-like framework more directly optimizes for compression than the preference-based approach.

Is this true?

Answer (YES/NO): YES